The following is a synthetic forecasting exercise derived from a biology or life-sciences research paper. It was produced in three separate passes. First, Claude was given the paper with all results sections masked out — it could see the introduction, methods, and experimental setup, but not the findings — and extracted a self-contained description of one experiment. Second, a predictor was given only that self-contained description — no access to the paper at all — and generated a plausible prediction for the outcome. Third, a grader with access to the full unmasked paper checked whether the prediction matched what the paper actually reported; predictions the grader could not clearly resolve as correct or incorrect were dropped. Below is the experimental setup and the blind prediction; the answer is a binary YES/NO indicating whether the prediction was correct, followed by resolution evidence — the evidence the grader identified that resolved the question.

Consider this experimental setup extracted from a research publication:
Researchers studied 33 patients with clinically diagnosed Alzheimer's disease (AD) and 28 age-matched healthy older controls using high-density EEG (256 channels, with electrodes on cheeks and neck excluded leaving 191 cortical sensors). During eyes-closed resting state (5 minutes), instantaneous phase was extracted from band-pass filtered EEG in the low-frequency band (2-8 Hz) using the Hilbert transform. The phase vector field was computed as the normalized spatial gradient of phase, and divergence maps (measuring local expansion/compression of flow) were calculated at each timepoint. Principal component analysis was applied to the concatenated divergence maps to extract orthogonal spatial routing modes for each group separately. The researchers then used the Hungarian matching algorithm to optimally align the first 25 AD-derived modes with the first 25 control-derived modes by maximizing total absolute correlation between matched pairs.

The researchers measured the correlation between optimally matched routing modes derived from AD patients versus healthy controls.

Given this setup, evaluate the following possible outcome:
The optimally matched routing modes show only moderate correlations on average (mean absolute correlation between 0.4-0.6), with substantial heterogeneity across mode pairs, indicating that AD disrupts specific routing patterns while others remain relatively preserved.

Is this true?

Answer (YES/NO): NO